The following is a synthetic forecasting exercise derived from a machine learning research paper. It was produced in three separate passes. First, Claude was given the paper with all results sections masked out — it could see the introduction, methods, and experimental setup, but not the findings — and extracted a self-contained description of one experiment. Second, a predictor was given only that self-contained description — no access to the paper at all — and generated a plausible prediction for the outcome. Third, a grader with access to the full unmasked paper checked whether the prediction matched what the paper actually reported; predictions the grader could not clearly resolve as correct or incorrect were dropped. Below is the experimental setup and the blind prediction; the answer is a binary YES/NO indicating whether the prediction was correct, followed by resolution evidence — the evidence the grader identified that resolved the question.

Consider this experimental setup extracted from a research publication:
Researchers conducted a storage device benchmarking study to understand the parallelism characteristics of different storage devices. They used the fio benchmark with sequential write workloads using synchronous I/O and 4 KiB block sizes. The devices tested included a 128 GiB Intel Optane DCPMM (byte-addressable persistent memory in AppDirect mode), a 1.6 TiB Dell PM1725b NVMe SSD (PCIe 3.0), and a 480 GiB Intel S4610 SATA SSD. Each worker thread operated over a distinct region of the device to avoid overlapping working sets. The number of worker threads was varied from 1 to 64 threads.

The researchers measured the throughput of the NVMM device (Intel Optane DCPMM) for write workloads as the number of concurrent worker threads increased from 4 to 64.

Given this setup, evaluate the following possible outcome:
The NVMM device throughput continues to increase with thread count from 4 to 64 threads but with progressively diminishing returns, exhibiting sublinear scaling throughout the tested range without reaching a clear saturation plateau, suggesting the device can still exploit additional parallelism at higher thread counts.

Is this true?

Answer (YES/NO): NO